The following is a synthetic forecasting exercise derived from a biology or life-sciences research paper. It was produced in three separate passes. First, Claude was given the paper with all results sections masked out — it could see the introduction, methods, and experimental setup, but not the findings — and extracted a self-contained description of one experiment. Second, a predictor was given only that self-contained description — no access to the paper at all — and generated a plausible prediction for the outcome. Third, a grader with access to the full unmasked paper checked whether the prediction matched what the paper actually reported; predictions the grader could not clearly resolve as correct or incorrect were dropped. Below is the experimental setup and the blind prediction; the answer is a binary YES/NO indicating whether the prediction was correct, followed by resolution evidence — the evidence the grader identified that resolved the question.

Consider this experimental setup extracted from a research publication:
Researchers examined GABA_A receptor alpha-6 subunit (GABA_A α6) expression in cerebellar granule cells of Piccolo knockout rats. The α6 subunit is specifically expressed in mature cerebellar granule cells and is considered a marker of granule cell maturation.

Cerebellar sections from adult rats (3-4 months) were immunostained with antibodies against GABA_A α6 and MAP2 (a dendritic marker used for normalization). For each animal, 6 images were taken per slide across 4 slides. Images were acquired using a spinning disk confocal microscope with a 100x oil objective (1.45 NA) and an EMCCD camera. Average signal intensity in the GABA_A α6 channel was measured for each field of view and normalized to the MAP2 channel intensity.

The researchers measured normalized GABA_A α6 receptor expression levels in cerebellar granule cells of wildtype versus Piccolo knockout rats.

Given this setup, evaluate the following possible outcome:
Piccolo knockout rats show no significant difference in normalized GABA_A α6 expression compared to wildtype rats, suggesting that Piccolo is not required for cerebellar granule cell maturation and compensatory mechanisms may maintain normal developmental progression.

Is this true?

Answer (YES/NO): NO